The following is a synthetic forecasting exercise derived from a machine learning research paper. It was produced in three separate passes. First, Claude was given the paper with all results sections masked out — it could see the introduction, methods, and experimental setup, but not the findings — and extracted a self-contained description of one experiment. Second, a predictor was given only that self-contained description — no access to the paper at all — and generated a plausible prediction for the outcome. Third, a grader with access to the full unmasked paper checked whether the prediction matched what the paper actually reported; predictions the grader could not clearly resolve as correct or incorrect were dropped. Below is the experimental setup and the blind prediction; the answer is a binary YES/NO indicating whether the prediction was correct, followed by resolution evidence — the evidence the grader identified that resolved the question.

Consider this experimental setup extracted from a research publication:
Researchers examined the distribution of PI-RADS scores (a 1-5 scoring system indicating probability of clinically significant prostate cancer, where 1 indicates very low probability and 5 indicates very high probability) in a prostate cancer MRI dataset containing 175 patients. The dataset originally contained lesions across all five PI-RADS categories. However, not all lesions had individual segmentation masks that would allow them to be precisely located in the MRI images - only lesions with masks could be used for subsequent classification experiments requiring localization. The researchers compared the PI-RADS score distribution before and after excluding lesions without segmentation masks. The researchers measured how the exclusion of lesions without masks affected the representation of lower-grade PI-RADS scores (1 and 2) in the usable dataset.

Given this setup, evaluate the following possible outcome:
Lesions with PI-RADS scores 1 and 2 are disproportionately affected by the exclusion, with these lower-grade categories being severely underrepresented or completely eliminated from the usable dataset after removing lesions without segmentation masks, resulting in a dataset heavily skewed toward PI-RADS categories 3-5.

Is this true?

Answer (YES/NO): YES